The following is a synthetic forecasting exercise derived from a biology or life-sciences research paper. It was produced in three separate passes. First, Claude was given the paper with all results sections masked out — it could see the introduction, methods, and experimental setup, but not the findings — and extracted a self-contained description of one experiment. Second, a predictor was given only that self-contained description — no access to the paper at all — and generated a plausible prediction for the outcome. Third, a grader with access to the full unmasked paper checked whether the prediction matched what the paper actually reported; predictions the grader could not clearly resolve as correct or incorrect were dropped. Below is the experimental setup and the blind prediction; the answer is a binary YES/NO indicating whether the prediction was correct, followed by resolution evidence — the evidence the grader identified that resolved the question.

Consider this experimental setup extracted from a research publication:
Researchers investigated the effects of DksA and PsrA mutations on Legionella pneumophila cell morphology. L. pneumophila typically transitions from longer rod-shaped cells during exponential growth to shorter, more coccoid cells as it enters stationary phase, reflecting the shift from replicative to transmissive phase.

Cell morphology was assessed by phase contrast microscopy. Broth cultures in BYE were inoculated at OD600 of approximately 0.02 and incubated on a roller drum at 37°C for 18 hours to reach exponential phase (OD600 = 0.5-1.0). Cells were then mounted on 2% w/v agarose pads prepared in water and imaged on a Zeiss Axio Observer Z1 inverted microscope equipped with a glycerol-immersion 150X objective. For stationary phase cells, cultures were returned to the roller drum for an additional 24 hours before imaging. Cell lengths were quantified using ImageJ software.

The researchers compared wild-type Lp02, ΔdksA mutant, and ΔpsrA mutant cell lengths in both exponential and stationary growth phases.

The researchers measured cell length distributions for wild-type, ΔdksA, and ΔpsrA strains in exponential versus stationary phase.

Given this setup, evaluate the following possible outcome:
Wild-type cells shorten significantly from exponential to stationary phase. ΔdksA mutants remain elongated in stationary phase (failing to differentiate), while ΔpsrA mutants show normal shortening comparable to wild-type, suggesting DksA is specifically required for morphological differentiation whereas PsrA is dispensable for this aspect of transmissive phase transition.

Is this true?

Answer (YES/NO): NO